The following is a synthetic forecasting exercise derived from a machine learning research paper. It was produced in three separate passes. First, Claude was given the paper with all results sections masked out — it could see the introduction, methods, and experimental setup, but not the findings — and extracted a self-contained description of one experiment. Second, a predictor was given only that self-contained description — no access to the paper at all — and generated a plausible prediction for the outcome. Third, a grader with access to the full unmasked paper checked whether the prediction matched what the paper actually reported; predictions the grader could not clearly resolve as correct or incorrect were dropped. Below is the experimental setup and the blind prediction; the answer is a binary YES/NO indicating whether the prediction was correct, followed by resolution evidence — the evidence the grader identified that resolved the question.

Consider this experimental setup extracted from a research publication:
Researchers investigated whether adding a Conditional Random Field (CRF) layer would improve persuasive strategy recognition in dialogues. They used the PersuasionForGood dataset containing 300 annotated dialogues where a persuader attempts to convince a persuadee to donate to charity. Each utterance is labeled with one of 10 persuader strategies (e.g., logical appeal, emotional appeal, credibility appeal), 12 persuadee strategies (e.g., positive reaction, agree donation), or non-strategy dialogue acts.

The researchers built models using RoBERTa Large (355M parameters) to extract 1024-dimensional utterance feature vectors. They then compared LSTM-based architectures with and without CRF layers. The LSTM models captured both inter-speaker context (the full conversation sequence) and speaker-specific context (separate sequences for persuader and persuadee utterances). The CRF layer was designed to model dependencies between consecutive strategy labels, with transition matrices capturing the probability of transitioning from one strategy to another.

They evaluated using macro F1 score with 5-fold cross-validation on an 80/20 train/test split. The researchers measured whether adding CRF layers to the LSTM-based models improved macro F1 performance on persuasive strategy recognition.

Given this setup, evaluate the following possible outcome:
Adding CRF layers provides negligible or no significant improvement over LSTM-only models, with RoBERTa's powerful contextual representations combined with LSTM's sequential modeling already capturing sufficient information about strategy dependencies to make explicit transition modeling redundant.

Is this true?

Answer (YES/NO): YES